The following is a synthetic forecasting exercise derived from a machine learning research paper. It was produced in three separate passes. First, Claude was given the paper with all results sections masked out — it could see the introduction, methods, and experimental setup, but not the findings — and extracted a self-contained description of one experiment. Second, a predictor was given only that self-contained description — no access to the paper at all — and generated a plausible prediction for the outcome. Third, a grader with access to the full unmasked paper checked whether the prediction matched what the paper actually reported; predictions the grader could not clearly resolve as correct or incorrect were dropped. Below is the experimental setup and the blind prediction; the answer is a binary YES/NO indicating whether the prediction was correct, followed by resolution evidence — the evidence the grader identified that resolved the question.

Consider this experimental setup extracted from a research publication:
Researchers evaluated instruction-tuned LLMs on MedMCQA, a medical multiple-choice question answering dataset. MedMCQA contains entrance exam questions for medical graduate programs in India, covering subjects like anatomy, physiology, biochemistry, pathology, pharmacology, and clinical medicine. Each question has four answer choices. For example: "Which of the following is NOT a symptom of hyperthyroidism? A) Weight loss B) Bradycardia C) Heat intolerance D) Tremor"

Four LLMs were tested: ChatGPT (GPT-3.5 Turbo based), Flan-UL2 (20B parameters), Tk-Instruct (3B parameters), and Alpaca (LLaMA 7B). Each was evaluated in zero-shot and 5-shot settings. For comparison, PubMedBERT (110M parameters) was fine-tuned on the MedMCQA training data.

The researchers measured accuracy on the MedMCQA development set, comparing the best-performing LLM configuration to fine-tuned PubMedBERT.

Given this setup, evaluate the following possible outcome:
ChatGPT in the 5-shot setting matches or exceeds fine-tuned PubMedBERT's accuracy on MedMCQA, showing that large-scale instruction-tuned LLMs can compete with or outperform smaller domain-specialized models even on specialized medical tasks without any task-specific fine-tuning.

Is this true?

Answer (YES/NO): YES